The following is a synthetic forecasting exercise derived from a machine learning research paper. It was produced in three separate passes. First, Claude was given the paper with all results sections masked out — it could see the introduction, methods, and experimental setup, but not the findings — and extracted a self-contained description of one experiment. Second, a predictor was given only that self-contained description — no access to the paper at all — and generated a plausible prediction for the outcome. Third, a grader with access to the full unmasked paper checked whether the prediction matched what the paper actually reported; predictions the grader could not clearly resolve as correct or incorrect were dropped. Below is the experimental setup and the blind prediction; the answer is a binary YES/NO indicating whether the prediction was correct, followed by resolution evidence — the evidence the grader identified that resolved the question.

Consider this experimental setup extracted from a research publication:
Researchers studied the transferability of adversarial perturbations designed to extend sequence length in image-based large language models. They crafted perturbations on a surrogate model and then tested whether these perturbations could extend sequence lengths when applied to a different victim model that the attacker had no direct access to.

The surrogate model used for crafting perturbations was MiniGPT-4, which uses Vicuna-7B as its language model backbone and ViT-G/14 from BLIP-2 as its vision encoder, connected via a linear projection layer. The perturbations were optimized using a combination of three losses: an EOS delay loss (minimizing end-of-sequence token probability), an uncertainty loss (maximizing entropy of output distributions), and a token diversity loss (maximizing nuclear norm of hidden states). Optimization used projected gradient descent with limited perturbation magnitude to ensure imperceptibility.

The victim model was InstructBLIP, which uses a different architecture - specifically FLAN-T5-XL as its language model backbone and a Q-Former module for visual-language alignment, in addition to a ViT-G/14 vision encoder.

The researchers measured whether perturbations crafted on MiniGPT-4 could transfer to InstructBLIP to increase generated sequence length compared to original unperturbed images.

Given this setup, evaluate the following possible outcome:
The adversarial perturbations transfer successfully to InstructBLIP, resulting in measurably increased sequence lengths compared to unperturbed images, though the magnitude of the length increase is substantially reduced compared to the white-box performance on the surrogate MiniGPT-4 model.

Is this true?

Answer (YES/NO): YES